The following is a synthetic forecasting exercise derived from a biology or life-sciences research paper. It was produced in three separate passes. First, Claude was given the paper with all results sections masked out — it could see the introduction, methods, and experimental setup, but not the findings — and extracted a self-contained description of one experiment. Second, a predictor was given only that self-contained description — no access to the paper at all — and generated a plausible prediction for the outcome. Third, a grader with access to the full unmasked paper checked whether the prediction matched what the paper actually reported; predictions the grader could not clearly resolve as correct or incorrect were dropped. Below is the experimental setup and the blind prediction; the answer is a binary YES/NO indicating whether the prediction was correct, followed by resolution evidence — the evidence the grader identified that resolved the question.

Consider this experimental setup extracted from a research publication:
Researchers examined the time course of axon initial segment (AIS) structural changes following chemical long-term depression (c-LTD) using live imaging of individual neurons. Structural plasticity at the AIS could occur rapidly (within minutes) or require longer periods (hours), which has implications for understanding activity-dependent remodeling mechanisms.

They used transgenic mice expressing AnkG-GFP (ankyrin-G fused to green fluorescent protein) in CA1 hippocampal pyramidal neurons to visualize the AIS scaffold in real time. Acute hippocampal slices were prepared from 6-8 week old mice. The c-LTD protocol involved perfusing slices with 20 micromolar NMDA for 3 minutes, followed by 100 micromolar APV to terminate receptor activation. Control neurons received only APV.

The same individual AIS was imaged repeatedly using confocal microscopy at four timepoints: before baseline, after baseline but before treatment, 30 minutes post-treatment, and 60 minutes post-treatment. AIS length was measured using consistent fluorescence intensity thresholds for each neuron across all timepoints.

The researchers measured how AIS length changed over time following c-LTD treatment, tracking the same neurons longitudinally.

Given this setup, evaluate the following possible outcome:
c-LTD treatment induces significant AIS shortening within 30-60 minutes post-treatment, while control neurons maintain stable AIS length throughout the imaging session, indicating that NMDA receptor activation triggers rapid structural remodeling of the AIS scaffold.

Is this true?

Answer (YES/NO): YES